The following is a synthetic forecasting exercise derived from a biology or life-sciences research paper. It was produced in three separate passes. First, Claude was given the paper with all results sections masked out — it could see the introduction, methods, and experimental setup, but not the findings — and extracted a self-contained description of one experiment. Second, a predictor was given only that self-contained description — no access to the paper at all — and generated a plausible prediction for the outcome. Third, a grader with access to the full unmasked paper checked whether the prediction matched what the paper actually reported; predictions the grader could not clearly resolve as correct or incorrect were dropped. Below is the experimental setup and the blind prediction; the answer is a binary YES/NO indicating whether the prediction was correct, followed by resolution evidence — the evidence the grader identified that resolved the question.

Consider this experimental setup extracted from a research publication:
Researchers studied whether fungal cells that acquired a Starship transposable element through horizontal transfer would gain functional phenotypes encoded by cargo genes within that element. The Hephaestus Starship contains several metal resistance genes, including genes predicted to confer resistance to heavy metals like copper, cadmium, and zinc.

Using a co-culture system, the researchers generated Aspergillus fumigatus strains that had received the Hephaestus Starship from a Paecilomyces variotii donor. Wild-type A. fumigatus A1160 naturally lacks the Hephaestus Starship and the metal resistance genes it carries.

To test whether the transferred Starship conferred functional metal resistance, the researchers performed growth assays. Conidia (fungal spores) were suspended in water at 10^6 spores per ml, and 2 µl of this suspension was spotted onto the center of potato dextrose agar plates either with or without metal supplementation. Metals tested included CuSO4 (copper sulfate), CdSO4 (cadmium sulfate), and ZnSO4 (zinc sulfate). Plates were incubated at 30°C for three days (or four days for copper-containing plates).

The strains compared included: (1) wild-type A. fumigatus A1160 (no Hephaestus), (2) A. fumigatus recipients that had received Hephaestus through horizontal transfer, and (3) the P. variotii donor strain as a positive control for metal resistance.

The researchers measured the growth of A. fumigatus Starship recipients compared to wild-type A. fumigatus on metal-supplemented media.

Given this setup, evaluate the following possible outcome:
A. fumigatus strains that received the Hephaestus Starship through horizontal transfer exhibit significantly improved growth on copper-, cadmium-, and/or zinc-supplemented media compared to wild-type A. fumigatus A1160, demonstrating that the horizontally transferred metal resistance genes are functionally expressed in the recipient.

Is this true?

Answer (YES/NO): YES